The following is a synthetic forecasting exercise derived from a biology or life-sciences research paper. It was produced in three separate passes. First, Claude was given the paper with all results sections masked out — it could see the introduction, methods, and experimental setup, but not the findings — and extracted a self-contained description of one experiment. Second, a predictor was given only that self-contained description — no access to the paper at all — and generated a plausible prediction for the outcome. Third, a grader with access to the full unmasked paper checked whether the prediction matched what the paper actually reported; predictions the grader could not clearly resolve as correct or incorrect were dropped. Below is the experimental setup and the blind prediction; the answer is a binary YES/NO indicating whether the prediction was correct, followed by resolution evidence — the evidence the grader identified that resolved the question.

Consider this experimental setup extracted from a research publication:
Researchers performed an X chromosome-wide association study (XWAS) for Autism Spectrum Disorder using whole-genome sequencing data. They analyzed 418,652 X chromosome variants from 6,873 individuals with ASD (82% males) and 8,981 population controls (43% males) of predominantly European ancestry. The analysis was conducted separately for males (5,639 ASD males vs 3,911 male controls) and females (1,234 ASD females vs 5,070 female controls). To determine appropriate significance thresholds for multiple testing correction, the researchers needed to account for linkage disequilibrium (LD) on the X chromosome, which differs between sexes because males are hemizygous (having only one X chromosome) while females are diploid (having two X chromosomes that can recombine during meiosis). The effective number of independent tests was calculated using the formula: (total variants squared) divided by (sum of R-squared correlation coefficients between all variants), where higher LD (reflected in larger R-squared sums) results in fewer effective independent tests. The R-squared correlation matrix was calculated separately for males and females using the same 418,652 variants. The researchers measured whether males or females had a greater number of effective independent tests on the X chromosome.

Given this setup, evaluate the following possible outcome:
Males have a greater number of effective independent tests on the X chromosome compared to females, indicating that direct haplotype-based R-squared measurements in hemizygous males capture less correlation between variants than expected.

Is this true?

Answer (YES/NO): YES